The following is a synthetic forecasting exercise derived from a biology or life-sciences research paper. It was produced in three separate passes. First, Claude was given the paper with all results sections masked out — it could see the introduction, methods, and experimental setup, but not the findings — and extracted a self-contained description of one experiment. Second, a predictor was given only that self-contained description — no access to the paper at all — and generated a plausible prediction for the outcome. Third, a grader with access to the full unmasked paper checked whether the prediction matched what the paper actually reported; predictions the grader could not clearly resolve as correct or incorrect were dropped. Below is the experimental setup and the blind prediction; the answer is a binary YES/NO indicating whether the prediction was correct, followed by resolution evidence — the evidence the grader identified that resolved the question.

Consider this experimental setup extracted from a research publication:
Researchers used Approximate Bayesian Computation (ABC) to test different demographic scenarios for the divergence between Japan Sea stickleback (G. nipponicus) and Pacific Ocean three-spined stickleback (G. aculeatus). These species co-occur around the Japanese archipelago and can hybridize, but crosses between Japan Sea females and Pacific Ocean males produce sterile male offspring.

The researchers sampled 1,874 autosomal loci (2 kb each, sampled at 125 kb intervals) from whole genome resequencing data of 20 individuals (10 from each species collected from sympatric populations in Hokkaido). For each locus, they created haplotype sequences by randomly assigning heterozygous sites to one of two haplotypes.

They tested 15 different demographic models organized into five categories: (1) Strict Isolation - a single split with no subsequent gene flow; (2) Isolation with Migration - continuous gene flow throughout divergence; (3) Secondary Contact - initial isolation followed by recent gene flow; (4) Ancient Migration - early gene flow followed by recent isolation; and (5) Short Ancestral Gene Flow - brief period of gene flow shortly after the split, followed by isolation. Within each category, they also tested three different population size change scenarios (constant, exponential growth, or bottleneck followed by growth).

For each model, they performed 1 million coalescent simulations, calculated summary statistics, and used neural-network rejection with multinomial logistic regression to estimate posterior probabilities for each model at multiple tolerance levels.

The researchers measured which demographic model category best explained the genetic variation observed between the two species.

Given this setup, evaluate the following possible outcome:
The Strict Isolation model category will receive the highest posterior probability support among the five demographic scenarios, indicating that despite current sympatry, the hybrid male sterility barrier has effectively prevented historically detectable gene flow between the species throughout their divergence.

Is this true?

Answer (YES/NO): NO